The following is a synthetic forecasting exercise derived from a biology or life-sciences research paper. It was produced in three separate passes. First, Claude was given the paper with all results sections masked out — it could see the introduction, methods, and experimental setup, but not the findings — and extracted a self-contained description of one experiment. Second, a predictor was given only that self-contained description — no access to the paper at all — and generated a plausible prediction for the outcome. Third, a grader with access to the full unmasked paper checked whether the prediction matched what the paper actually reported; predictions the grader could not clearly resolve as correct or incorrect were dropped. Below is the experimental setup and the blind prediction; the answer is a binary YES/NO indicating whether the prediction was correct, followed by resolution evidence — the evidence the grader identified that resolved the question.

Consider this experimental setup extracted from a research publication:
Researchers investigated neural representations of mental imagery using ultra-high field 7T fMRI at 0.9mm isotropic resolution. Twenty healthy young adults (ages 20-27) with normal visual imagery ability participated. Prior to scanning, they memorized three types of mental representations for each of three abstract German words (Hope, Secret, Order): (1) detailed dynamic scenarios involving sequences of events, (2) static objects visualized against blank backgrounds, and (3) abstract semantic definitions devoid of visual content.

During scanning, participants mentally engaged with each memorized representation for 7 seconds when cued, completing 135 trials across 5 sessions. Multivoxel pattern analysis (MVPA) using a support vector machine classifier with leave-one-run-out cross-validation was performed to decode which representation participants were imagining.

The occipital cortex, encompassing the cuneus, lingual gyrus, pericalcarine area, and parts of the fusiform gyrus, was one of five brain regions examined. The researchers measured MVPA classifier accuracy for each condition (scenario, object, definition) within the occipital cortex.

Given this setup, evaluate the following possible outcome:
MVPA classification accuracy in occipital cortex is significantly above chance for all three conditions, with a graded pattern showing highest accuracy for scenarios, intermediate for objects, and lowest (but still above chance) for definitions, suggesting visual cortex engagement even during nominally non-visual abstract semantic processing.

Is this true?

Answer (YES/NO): NO